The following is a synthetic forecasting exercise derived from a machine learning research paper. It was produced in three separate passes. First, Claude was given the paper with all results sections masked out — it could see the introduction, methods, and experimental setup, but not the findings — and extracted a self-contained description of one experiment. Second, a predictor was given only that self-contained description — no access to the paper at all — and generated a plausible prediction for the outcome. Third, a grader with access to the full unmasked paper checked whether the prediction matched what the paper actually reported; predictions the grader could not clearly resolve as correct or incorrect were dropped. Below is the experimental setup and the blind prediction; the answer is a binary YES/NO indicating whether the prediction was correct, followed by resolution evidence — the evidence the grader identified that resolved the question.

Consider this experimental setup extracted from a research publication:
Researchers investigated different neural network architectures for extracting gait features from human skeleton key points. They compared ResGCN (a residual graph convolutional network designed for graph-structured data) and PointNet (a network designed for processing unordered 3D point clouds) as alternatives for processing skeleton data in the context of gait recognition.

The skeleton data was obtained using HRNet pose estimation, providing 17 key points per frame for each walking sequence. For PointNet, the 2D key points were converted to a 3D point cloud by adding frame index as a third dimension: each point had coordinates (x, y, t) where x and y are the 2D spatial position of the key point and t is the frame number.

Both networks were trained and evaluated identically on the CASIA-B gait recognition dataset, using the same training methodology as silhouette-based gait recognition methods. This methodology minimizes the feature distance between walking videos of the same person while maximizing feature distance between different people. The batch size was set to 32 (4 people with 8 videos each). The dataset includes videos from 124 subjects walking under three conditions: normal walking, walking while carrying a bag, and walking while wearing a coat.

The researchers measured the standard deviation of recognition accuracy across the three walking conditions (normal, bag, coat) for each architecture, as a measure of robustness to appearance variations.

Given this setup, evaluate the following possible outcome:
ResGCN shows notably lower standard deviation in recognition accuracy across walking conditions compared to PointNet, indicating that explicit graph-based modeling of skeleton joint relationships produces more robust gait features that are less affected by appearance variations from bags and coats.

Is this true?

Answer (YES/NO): NO